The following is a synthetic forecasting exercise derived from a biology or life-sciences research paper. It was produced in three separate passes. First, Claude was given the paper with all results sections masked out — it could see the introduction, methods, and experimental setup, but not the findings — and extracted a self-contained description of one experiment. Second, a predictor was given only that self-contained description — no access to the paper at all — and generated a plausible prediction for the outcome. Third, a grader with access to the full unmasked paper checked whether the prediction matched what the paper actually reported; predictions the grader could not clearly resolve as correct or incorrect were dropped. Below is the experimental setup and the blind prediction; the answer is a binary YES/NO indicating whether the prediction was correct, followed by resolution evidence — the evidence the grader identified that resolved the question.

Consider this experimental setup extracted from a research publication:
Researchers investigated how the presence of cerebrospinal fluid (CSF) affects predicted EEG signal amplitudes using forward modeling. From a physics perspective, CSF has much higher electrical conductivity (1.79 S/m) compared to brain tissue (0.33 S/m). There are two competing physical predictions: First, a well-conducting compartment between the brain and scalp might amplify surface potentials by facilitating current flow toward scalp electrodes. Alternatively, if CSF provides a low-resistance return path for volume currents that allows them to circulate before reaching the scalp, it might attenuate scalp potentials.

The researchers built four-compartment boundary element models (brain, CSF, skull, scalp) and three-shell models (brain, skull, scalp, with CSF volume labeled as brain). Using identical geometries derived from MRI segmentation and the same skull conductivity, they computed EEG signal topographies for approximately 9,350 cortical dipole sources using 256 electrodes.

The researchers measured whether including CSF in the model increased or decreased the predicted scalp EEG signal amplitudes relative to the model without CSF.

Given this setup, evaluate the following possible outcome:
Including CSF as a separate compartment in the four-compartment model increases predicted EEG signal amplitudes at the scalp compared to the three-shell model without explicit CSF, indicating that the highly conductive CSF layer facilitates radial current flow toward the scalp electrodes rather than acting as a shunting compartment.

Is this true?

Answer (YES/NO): NO